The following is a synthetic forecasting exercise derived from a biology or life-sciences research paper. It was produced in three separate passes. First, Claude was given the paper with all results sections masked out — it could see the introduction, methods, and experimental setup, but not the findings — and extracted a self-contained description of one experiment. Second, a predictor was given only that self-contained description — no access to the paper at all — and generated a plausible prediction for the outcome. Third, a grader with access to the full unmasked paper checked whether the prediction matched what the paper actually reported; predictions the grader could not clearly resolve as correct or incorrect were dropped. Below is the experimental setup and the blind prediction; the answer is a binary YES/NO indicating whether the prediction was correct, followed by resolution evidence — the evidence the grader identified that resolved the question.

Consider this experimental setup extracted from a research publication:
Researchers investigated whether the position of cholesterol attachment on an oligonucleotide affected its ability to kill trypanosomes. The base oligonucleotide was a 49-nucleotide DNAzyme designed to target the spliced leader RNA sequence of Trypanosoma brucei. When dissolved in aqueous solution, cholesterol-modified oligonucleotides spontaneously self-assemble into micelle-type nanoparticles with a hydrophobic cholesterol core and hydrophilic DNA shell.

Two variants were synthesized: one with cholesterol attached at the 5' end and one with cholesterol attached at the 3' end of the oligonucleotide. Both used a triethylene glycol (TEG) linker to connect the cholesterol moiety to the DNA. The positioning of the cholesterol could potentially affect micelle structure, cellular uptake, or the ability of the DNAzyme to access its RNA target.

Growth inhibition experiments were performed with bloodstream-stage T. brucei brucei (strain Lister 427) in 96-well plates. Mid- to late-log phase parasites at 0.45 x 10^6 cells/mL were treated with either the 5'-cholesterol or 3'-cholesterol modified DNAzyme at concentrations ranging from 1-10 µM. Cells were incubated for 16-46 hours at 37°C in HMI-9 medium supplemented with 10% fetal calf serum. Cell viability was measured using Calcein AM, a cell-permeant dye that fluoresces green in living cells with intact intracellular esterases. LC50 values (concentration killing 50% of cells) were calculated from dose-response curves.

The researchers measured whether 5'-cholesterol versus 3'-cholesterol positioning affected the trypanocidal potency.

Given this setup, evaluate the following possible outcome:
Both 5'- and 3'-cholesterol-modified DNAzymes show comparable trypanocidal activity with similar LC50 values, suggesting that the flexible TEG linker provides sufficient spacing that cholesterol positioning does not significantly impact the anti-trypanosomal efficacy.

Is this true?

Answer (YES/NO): YES